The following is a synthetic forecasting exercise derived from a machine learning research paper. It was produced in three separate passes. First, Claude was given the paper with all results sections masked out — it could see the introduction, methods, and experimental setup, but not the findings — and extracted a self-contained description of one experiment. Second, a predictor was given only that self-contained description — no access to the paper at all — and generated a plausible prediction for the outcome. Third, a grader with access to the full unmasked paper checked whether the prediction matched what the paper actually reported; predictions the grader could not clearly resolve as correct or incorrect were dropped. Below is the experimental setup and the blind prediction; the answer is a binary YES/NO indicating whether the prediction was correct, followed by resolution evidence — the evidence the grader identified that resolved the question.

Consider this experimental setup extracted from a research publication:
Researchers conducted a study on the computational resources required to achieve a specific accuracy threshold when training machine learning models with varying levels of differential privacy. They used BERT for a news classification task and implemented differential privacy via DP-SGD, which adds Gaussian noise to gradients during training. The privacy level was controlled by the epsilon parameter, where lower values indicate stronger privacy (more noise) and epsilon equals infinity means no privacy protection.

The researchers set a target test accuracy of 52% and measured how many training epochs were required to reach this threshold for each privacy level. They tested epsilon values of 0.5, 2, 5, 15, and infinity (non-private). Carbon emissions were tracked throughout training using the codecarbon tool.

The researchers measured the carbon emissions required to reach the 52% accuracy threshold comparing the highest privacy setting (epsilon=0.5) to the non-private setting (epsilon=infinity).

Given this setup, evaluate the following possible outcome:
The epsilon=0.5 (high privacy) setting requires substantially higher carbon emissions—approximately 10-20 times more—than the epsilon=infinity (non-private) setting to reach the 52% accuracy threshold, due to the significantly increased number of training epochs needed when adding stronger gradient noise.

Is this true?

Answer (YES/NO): YES